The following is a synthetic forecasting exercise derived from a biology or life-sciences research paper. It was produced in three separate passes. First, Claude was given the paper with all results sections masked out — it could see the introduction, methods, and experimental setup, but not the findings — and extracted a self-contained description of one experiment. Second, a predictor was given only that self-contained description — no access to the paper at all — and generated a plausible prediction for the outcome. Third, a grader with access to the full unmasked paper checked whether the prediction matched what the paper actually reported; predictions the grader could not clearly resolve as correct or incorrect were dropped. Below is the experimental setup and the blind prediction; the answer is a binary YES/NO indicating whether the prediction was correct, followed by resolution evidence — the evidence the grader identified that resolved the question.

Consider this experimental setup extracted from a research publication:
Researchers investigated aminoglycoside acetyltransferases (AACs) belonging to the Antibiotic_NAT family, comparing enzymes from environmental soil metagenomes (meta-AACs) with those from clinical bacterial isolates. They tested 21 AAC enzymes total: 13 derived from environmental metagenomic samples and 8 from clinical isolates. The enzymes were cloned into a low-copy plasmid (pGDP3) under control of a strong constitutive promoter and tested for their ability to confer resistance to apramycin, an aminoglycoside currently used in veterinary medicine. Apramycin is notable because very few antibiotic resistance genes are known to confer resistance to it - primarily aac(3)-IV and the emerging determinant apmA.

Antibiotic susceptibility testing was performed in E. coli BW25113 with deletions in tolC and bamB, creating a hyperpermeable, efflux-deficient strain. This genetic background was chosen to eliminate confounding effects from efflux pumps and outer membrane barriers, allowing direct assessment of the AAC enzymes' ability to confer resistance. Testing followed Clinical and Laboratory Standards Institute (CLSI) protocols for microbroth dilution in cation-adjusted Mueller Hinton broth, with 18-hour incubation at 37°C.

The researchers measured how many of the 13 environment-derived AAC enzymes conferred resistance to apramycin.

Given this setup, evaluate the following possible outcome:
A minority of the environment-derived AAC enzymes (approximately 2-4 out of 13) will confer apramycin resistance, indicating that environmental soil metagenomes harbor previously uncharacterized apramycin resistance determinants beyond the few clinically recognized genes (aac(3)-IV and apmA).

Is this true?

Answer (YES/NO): NO